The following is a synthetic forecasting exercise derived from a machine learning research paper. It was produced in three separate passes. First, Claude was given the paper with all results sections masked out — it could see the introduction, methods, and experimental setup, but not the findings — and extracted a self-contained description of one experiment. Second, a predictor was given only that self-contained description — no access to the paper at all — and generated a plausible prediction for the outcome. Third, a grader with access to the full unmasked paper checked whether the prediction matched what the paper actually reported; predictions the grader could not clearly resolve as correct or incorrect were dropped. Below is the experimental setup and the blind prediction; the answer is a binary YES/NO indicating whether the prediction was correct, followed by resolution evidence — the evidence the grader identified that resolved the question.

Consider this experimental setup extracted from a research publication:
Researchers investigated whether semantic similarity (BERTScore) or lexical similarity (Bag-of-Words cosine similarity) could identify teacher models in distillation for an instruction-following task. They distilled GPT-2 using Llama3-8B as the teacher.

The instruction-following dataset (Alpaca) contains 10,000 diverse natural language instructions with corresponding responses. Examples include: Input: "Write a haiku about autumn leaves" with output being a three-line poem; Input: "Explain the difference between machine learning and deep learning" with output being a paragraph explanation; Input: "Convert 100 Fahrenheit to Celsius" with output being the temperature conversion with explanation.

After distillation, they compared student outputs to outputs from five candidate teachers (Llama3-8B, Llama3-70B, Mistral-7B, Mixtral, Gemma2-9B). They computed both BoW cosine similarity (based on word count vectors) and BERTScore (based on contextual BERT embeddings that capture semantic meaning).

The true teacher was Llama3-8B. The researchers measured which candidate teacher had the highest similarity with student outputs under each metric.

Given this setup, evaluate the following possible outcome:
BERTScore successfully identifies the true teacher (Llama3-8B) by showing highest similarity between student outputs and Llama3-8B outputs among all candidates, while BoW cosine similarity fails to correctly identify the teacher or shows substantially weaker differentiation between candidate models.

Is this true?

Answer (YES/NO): NO